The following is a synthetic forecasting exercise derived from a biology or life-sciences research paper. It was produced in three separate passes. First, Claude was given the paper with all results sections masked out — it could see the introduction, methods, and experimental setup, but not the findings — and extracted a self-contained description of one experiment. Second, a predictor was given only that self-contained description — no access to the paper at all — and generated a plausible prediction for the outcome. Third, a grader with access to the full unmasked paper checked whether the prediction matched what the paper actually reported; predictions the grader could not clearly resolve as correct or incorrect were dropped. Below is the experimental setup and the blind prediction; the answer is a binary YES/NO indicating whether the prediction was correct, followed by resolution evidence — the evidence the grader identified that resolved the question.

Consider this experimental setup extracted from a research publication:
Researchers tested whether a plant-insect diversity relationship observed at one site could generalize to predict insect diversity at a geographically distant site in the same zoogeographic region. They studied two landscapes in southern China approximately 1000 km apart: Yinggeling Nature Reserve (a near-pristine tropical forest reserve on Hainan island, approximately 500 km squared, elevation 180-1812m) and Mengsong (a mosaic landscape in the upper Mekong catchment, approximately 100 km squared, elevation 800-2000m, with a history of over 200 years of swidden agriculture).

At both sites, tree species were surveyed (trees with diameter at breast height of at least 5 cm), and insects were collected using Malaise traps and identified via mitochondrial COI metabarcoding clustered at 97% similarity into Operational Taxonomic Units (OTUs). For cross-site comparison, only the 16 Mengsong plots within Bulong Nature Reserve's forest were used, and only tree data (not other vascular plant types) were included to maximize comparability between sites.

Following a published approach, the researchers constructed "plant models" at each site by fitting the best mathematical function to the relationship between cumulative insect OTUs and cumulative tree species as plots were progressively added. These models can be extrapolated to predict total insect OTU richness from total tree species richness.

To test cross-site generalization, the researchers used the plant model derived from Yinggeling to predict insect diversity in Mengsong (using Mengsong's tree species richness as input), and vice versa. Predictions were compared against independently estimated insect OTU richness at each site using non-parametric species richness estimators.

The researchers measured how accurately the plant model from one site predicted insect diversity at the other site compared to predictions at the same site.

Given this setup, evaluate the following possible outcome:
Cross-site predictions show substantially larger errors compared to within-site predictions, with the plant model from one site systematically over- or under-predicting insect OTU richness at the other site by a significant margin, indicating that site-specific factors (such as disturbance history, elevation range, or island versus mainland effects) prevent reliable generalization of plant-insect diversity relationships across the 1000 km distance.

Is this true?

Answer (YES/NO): NO